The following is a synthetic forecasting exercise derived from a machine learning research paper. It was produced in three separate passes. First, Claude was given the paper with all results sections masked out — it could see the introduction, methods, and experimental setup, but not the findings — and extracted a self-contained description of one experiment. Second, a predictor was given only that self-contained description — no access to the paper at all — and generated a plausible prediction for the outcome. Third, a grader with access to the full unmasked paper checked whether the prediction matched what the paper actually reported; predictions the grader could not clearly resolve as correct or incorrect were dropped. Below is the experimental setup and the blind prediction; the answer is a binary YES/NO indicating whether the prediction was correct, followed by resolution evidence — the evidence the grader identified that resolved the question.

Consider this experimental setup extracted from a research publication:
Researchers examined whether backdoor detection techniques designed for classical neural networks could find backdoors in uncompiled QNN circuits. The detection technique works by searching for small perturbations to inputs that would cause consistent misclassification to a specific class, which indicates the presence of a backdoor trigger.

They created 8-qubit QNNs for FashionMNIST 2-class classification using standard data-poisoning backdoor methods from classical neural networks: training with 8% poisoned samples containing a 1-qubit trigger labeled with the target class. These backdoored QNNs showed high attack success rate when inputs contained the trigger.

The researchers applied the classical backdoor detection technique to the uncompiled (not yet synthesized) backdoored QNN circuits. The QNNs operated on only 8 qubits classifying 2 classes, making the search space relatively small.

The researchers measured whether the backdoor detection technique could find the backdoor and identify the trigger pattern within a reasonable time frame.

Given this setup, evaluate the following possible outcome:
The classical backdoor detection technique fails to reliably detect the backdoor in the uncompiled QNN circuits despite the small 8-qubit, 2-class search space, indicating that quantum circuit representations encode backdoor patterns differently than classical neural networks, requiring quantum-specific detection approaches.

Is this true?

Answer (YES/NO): NO